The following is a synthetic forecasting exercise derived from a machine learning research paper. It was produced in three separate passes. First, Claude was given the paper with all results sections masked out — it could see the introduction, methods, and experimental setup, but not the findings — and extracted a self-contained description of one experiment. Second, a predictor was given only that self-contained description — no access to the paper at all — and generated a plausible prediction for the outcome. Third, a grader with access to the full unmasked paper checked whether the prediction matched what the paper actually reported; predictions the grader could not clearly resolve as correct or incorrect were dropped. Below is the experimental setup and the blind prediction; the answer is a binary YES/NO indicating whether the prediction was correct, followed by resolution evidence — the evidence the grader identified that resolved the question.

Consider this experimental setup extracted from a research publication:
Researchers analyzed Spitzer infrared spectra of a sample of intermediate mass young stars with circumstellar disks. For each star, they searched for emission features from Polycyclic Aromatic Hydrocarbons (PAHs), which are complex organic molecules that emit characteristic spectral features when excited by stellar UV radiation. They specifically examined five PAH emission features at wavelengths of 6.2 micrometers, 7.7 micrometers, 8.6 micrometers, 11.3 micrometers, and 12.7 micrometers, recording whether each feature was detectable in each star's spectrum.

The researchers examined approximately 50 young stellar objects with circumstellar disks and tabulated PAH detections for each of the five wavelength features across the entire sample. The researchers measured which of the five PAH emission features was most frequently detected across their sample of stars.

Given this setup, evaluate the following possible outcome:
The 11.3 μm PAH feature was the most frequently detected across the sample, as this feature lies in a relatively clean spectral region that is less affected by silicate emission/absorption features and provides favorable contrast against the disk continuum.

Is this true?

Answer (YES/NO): NO